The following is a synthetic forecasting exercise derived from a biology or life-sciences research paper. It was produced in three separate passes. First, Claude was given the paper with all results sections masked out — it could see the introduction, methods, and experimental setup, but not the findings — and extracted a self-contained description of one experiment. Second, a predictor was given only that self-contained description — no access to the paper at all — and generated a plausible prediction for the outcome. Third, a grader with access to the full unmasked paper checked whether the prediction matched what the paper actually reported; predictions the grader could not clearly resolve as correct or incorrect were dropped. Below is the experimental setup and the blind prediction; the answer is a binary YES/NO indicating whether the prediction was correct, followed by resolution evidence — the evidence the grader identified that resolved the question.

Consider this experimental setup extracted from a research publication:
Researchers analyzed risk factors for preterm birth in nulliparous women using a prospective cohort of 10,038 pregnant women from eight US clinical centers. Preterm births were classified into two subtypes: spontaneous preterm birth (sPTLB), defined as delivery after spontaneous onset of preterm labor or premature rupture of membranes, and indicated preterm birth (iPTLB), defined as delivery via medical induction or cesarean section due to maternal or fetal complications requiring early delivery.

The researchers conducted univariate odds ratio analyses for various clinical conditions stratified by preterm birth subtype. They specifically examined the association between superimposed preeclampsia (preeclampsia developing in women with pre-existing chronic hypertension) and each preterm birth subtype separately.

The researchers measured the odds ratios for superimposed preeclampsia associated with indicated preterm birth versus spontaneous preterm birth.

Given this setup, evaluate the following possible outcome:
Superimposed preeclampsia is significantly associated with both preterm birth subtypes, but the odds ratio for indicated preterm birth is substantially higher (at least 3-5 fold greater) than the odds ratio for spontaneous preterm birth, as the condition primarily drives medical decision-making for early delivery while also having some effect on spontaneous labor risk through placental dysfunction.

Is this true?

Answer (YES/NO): NO